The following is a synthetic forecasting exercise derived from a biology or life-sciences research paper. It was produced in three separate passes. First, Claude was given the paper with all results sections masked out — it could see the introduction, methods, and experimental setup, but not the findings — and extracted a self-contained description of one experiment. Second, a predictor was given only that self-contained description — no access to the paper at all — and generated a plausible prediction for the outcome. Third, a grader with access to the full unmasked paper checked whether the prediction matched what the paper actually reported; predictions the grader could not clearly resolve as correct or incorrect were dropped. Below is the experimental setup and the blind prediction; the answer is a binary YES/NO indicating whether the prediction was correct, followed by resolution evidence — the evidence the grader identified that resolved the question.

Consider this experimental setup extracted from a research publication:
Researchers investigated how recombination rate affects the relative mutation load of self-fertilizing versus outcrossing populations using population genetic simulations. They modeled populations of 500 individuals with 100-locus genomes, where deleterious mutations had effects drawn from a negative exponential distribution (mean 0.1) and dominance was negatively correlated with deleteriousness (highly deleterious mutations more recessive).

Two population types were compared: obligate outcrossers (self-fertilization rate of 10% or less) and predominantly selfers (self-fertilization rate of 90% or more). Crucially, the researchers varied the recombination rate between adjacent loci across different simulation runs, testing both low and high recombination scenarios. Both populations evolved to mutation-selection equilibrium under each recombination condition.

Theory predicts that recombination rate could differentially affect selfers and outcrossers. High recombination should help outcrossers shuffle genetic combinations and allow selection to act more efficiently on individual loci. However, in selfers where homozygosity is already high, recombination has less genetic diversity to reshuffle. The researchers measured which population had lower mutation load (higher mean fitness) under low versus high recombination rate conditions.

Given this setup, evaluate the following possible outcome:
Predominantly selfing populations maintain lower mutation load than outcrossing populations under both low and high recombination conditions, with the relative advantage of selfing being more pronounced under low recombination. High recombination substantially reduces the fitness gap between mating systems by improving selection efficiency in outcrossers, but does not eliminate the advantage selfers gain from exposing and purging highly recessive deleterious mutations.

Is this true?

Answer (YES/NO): NO